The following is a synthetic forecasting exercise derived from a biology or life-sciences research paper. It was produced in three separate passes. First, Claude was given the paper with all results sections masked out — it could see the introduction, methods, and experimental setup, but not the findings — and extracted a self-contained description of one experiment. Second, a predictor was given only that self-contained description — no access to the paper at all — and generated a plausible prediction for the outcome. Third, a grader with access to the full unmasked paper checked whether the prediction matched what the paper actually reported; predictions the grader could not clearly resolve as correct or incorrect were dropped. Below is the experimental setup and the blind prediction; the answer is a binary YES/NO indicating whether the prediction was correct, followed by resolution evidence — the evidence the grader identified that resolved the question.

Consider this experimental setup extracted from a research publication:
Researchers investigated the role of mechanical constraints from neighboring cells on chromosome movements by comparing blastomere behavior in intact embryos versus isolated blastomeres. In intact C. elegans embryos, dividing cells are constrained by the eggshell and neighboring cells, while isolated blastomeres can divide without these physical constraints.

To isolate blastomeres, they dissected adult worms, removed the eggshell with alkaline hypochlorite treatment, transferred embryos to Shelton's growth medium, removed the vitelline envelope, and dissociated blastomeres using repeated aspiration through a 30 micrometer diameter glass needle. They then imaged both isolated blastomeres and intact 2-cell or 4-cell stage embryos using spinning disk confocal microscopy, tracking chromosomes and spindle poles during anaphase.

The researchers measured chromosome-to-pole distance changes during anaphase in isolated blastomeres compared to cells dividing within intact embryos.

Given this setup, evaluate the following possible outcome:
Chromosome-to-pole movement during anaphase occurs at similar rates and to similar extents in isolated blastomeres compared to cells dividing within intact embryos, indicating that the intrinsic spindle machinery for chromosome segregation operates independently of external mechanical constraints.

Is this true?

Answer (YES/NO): YES